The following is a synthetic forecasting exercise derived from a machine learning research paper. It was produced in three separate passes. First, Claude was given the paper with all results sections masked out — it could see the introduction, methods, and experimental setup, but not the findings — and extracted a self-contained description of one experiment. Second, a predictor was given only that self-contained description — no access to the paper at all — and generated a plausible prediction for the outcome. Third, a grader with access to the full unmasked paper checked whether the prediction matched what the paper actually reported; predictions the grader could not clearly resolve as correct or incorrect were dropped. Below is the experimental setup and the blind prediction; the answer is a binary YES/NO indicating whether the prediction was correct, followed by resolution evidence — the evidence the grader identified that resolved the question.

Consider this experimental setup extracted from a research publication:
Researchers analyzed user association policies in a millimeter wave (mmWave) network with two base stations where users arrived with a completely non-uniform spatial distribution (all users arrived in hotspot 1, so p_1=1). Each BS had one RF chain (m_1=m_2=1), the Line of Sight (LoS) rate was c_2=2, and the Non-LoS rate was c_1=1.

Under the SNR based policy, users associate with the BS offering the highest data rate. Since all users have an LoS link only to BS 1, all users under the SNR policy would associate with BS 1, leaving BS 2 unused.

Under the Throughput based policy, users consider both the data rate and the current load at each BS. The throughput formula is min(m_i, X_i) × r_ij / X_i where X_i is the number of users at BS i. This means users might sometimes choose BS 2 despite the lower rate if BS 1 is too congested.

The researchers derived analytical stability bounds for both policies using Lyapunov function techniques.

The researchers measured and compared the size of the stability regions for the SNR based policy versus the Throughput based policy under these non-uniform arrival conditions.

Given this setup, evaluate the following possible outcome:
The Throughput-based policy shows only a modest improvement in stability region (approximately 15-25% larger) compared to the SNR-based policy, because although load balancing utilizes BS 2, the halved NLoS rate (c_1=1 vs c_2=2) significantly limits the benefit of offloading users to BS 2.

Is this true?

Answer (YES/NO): NO